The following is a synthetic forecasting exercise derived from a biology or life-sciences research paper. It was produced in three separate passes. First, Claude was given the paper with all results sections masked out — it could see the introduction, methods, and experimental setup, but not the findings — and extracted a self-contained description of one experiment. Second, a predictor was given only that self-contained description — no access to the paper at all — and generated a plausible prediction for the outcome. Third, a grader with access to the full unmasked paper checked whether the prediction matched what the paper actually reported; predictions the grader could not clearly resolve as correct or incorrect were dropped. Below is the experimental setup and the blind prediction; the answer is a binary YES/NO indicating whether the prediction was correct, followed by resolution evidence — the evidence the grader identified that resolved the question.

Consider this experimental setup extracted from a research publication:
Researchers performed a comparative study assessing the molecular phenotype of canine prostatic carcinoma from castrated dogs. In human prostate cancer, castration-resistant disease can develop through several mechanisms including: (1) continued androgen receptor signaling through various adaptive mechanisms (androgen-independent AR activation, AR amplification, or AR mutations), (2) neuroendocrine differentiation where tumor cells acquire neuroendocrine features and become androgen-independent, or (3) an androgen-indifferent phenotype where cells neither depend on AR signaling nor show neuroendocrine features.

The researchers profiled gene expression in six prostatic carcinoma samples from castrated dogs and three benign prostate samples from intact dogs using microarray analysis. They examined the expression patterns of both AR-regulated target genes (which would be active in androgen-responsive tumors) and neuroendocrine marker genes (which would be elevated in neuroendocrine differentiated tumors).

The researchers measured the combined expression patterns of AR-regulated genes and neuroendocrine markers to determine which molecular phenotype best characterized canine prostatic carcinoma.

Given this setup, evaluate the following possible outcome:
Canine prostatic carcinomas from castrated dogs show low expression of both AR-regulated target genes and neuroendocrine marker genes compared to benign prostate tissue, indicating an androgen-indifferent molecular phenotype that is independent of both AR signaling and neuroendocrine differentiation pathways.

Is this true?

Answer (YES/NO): YES